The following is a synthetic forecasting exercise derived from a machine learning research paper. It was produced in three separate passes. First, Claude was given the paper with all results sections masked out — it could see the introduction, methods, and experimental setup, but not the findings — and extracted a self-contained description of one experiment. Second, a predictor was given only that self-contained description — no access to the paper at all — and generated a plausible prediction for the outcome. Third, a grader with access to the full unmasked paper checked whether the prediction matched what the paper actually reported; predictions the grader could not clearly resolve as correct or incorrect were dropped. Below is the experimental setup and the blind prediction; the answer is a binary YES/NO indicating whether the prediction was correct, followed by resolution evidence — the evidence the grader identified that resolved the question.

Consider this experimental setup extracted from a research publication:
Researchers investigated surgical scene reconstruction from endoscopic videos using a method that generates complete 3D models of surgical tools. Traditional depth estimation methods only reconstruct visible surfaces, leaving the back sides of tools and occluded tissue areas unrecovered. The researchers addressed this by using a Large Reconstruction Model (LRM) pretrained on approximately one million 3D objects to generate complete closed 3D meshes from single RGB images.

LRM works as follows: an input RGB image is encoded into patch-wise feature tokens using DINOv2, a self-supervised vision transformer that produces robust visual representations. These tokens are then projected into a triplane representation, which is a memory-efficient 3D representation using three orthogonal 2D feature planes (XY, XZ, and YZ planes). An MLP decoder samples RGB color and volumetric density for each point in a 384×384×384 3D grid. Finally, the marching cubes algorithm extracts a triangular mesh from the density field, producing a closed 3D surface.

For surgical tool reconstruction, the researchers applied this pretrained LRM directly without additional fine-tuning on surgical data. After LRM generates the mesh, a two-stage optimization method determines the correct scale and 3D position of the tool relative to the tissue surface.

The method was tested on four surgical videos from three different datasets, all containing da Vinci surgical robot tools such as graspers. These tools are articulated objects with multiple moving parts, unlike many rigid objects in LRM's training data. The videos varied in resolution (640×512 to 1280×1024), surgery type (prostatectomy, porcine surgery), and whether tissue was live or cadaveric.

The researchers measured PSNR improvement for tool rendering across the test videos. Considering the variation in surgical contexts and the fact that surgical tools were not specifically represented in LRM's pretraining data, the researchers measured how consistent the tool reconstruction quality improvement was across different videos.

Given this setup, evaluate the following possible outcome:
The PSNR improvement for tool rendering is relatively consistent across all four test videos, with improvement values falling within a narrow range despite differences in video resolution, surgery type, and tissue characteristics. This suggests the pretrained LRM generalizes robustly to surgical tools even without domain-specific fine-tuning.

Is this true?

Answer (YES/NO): NO